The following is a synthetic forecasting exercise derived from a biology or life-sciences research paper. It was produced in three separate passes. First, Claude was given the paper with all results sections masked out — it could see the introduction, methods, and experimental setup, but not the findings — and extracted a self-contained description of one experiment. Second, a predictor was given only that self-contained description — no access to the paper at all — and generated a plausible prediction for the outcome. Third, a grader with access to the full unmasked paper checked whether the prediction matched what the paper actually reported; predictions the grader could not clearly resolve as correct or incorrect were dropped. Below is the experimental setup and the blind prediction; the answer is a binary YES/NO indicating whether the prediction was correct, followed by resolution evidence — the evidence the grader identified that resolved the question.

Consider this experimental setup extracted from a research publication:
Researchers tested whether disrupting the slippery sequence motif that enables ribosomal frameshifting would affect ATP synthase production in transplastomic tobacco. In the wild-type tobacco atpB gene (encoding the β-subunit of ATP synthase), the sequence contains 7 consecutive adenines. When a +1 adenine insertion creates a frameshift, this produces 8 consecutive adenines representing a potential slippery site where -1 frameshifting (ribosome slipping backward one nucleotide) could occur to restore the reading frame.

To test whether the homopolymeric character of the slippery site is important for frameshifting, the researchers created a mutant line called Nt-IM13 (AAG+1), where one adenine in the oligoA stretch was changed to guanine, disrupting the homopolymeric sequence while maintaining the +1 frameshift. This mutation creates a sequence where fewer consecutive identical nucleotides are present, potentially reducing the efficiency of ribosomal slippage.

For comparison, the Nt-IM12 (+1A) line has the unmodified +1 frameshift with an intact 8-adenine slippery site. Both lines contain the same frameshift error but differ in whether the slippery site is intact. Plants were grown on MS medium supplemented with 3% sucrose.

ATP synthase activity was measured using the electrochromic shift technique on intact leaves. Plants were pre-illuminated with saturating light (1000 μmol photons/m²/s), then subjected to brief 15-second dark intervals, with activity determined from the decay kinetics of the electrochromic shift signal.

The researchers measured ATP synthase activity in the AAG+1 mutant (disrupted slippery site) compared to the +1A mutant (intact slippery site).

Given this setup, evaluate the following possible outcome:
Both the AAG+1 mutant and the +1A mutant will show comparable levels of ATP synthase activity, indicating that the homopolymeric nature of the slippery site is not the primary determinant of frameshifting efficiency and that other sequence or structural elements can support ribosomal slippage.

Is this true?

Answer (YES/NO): NO